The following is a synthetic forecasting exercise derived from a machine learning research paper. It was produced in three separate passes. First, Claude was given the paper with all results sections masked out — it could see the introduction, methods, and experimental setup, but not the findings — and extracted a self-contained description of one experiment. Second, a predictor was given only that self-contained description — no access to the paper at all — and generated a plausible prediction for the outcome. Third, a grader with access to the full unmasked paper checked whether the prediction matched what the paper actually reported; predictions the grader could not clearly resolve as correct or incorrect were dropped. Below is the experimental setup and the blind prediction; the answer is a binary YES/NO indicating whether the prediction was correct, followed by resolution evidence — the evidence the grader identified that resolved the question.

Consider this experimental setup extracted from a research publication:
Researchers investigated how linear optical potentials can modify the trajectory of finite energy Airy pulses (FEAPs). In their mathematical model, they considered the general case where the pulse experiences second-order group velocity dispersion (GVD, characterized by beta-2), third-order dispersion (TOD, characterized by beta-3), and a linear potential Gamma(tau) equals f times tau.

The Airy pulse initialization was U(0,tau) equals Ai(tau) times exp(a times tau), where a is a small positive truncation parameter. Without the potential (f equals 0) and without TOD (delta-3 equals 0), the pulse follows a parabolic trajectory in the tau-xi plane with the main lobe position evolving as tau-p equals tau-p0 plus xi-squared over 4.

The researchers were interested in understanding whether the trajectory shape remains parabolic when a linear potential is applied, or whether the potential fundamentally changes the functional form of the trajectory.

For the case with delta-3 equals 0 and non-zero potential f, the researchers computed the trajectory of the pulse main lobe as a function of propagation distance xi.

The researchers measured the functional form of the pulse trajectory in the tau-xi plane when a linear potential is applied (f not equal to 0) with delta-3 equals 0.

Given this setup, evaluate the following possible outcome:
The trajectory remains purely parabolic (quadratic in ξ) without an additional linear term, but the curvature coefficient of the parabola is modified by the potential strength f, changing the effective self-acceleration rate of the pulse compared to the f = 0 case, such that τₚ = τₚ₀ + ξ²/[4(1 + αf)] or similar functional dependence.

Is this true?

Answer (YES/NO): YES